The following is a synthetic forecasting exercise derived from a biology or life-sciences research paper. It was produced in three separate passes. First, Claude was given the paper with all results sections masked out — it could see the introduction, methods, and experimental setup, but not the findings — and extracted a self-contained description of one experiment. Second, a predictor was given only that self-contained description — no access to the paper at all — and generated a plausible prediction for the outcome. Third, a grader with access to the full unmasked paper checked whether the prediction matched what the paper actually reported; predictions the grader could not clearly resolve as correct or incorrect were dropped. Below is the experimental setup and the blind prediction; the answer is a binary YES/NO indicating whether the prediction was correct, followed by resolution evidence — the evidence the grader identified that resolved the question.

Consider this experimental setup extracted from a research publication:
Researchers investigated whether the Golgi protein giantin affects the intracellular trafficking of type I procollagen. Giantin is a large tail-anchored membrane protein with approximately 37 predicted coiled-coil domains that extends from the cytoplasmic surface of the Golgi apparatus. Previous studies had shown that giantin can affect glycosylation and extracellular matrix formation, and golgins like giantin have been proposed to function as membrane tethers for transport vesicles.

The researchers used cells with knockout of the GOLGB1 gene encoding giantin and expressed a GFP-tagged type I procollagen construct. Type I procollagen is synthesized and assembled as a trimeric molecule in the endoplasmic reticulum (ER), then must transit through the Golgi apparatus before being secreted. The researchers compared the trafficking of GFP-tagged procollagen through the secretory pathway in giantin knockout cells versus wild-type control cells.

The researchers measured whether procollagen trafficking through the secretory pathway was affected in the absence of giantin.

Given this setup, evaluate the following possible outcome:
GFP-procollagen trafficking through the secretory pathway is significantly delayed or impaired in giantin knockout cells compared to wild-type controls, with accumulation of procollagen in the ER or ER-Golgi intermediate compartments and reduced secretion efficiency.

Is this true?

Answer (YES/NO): NO